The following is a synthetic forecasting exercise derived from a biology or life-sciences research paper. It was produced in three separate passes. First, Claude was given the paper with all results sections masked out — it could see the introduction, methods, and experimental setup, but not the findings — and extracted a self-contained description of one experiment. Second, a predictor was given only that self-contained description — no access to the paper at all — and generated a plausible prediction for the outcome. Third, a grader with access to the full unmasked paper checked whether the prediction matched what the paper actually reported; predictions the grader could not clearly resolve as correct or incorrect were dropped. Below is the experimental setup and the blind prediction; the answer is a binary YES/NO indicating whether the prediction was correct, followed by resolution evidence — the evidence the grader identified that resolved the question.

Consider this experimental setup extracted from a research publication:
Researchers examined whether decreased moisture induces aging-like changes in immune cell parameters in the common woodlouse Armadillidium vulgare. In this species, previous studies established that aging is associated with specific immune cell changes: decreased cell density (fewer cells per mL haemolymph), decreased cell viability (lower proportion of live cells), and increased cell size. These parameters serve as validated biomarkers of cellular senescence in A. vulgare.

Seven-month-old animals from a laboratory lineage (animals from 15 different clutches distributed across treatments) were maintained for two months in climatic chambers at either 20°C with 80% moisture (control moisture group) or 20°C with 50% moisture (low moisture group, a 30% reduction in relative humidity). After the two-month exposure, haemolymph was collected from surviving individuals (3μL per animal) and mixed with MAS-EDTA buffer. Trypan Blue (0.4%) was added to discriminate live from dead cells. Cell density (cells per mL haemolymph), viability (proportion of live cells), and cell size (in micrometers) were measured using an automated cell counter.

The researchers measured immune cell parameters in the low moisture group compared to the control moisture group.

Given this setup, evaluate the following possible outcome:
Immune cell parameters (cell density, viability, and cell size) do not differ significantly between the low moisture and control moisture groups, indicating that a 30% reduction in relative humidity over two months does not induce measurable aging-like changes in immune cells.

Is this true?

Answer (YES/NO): NO